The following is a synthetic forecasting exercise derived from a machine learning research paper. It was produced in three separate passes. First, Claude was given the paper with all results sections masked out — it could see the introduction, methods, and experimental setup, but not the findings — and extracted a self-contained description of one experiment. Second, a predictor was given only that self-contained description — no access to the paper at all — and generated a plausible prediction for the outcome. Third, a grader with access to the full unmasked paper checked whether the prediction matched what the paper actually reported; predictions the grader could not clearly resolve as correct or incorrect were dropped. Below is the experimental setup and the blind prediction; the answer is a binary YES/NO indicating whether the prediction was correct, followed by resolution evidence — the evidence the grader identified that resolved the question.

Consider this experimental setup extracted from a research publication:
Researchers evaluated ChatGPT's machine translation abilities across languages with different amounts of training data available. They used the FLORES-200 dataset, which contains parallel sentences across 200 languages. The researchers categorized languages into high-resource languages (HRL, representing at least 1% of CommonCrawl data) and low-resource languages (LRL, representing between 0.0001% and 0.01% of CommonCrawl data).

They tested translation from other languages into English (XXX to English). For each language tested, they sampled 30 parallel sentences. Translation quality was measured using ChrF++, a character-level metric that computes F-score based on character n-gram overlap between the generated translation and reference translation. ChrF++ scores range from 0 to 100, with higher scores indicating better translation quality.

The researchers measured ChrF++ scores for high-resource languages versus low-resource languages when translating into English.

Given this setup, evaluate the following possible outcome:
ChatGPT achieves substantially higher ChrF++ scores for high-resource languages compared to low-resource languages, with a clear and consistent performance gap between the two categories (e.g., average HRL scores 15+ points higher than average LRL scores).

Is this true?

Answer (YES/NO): YES